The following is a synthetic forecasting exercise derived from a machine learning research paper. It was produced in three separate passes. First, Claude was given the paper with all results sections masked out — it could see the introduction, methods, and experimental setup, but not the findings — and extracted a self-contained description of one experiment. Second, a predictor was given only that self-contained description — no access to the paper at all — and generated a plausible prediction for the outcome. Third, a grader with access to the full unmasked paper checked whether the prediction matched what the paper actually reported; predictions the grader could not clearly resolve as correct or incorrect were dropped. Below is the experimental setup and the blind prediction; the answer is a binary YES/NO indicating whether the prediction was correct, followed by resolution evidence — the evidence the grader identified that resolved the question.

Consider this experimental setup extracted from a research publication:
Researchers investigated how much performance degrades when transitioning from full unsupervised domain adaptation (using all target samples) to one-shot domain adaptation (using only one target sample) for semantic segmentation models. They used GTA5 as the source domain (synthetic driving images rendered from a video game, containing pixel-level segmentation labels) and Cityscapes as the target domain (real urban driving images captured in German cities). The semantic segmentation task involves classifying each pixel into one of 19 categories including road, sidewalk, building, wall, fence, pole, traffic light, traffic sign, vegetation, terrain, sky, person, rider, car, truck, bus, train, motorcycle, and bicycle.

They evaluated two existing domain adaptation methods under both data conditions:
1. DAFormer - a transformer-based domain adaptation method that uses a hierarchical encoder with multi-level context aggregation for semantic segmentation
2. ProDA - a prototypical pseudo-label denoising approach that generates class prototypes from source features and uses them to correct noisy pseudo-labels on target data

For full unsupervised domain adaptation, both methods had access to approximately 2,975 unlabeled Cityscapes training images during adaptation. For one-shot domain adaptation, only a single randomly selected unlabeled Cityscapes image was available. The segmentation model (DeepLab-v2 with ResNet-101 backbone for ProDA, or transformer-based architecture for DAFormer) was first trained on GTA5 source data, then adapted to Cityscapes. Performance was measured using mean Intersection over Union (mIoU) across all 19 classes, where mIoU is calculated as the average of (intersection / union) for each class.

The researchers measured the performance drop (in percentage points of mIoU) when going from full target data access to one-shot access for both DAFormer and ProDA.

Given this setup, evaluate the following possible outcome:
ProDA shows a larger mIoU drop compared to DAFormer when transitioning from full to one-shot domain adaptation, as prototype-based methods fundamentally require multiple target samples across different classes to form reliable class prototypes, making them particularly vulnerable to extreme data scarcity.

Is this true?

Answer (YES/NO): YES